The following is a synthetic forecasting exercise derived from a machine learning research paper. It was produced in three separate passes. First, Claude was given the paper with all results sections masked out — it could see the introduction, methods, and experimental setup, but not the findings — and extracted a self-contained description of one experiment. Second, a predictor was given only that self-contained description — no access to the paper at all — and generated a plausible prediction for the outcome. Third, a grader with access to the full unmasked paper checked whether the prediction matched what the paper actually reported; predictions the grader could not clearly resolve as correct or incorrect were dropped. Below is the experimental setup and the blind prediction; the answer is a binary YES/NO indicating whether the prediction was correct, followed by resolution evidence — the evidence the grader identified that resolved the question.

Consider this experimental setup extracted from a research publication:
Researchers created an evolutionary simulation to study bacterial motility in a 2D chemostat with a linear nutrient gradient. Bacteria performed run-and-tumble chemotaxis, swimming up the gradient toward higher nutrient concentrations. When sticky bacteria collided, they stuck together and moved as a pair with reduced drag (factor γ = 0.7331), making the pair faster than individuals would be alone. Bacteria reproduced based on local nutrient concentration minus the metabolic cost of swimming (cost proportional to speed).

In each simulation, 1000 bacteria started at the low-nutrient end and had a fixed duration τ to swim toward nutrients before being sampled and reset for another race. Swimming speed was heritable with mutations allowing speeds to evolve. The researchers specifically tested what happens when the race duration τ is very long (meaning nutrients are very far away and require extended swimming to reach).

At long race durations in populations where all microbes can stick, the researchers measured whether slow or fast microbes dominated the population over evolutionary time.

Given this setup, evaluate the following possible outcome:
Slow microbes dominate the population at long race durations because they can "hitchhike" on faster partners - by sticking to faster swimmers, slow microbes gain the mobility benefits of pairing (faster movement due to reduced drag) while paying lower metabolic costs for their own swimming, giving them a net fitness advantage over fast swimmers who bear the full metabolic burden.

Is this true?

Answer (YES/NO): NO